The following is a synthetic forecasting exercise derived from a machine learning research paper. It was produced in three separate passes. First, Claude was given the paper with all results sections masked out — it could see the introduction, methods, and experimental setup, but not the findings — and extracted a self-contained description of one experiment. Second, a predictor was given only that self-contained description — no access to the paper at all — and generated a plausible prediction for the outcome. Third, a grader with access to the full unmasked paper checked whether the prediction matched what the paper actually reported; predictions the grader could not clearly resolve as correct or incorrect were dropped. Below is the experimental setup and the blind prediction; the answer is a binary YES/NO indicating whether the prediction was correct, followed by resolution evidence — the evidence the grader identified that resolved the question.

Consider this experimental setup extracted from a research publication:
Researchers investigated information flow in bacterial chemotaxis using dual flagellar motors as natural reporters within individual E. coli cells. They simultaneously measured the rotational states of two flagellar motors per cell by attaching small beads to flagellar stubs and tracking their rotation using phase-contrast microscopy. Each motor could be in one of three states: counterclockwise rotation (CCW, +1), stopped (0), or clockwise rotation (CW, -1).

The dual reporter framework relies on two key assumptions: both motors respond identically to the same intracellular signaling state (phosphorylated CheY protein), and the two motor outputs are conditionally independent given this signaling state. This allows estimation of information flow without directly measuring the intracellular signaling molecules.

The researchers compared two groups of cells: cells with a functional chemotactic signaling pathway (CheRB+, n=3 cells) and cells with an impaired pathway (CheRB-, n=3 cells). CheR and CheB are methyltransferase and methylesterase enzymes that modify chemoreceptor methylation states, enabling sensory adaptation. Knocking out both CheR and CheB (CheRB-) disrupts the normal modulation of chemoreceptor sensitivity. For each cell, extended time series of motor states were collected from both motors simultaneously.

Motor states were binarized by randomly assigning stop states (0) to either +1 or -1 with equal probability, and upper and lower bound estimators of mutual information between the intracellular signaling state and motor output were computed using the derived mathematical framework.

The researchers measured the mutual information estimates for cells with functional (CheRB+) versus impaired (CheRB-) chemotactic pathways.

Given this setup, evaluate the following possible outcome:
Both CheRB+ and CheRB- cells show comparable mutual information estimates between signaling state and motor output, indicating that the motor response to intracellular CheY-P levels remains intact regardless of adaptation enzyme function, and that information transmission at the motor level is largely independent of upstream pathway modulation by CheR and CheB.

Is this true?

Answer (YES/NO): NO